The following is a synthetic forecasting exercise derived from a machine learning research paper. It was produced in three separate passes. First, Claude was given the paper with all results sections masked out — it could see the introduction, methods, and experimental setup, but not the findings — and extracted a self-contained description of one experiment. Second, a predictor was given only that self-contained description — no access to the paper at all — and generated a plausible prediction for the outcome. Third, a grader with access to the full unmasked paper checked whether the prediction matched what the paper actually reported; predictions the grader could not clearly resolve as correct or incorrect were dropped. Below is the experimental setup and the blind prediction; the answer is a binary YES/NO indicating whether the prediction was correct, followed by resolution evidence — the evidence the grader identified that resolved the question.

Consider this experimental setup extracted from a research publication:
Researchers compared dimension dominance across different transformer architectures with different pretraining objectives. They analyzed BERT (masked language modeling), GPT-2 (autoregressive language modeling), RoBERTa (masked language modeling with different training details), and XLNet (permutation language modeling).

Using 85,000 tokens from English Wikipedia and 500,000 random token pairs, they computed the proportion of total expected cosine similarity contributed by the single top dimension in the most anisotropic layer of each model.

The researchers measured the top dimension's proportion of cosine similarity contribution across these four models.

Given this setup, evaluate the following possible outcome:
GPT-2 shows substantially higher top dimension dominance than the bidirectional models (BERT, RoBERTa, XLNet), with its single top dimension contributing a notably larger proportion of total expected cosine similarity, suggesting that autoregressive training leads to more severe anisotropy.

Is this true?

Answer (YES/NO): NO